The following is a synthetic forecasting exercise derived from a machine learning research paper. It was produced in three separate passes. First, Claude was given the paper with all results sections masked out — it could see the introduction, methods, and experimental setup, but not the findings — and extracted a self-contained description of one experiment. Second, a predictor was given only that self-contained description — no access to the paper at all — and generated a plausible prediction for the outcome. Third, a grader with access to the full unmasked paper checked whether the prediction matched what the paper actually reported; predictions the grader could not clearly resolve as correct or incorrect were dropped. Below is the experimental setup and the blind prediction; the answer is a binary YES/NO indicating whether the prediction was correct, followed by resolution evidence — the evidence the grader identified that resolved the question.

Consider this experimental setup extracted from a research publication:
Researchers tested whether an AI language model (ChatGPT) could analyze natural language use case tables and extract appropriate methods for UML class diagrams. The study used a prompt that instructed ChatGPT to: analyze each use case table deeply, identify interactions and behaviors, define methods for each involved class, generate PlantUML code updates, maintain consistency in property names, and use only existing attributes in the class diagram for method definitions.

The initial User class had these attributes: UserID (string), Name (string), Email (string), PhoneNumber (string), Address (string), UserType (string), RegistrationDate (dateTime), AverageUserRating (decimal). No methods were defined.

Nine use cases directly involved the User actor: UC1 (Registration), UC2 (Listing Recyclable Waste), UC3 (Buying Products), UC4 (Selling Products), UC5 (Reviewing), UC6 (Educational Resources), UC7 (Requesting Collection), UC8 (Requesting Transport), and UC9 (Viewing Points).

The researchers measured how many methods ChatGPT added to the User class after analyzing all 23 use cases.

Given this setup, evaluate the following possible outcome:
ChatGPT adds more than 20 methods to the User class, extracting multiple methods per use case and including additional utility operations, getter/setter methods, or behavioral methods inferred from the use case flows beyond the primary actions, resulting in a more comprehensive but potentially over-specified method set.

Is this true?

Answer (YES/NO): NO